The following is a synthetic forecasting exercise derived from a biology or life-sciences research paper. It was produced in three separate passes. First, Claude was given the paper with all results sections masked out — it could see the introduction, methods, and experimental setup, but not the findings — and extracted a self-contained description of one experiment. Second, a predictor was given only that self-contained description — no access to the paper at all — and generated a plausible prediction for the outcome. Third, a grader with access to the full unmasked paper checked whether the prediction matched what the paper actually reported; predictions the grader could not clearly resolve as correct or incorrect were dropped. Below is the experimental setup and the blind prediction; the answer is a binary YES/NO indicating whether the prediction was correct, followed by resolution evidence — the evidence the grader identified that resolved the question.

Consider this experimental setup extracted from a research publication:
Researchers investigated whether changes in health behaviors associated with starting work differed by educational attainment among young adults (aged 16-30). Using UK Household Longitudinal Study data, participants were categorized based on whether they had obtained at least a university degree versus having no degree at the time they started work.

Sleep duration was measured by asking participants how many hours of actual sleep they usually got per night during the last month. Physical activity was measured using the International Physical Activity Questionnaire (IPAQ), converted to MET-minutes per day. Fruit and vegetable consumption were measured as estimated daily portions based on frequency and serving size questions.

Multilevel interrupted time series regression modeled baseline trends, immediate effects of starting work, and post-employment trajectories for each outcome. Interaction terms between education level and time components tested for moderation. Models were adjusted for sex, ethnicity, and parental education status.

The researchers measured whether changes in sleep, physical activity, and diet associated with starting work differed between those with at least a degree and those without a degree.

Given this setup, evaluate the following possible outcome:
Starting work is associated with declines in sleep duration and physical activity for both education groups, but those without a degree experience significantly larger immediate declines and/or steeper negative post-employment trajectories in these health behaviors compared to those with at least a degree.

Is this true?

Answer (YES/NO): NO